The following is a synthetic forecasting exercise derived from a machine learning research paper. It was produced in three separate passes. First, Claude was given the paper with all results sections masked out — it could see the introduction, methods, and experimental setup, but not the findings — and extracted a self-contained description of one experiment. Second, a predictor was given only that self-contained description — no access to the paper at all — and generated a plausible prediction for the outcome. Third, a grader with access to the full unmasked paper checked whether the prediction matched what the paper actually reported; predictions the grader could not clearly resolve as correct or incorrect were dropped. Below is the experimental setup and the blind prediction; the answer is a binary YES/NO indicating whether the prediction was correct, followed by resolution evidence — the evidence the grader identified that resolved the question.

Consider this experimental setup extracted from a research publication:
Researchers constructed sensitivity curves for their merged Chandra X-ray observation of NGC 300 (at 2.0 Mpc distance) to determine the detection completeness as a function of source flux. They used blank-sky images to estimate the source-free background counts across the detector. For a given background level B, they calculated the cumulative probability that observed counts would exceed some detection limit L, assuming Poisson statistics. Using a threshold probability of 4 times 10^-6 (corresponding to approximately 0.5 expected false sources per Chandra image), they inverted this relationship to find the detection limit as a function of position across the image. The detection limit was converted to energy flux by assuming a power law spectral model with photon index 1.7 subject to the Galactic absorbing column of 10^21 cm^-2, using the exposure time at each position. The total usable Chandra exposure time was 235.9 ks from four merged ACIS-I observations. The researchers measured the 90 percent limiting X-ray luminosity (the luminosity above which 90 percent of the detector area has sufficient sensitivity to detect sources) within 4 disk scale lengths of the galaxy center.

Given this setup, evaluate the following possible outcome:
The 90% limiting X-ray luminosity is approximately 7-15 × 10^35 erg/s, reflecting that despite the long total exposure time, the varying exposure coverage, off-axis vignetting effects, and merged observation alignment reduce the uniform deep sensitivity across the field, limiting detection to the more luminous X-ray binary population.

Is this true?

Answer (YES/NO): NO